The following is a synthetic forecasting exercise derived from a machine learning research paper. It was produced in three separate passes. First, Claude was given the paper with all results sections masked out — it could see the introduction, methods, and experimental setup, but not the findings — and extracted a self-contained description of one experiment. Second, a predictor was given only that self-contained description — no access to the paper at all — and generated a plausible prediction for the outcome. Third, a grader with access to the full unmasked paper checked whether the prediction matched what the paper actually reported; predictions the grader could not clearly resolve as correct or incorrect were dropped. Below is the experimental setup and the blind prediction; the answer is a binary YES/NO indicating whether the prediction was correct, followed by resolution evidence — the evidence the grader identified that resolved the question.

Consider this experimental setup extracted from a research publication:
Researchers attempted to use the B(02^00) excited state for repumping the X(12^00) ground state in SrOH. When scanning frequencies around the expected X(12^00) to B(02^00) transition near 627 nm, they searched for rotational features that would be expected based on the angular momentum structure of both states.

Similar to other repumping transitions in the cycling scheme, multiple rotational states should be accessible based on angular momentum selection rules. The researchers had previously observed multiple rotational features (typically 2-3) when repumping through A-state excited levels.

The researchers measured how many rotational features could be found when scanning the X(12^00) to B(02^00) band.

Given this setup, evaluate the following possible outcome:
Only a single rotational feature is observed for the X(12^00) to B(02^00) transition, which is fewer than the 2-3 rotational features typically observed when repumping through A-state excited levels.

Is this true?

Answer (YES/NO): YES